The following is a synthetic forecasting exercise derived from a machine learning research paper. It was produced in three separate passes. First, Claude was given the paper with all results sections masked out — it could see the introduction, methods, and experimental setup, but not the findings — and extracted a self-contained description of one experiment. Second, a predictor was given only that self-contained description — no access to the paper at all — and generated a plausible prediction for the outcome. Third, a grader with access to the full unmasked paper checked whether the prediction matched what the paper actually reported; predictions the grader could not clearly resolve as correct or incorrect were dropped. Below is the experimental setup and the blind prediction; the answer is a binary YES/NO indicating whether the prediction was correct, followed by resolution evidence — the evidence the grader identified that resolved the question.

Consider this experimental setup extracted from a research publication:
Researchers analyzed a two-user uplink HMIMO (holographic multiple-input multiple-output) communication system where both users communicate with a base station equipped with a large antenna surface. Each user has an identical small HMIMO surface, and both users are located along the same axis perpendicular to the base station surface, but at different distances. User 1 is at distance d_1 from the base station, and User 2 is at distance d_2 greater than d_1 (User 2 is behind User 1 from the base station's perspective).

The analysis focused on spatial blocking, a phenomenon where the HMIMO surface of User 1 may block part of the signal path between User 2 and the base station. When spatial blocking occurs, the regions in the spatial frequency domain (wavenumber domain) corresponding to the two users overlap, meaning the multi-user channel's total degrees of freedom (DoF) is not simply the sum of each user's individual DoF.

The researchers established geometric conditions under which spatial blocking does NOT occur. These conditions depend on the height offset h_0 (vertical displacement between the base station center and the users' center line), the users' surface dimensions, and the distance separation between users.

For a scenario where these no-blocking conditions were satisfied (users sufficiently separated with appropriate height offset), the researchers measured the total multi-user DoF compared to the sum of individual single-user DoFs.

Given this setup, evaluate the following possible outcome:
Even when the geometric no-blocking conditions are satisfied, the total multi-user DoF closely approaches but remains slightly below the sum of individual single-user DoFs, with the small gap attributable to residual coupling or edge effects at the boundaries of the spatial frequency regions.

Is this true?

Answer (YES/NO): NO